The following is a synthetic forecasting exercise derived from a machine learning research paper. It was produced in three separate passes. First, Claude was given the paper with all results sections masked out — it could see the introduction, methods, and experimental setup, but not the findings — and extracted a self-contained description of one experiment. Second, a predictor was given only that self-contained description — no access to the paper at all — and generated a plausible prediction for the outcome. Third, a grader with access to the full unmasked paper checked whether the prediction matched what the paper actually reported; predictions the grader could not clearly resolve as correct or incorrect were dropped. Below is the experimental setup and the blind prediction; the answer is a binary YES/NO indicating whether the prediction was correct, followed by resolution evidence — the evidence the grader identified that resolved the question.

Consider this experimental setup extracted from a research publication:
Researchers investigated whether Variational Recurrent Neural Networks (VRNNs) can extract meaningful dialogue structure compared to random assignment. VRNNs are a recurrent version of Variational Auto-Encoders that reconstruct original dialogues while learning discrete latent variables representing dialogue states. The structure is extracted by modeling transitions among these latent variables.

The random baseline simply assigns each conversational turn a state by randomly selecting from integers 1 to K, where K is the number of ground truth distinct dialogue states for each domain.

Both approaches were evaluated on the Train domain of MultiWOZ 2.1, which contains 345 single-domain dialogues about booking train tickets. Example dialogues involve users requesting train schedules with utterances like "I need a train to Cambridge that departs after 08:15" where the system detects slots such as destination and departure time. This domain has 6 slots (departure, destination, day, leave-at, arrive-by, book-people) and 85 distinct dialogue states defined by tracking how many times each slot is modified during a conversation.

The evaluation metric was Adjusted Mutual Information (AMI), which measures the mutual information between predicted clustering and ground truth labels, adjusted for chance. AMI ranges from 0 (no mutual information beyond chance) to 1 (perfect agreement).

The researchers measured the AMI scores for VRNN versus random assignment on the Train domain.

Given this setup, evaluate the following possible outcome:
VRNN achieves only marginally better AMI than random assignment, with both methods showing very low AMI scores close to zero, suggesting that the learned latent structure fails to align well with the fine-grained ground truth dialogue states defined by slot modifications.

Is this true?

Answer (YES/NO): YES